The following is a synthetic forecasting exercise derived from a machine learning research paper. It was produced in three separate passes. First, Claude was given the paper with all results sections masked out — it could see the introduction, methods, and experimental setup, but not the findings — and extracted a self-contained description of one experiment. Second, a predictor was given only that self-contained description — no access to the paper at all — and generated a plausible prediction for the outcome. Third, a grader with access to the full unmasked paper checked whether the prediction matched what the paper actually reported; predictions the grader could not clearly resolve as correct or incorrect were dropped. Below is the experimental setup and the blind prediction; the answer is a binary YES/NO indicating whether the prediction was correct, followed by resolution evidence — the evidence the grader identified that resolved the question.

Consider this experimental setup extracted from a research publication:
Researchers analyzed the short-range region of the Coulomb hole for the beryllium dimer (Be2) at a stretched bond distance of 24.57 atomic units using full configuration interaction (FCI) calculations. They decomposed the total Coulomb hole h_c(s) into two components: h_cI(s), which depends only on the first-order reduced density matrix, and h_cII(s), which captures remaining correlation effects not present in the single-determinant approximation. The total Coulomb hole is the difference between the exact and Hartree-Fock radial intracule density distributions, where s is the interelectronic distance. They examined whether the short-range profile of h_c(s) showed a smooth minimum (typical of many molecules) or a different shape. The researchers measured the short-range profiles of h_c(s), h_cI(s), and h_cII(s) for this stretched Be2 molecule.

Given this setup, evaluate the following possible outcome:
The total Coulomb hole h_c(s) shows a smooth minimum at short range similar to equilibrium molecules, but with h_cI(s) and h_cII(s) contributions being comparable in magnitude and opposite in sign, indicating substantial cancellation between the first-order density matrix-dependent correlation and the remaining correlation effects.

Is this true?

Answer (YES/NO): NO